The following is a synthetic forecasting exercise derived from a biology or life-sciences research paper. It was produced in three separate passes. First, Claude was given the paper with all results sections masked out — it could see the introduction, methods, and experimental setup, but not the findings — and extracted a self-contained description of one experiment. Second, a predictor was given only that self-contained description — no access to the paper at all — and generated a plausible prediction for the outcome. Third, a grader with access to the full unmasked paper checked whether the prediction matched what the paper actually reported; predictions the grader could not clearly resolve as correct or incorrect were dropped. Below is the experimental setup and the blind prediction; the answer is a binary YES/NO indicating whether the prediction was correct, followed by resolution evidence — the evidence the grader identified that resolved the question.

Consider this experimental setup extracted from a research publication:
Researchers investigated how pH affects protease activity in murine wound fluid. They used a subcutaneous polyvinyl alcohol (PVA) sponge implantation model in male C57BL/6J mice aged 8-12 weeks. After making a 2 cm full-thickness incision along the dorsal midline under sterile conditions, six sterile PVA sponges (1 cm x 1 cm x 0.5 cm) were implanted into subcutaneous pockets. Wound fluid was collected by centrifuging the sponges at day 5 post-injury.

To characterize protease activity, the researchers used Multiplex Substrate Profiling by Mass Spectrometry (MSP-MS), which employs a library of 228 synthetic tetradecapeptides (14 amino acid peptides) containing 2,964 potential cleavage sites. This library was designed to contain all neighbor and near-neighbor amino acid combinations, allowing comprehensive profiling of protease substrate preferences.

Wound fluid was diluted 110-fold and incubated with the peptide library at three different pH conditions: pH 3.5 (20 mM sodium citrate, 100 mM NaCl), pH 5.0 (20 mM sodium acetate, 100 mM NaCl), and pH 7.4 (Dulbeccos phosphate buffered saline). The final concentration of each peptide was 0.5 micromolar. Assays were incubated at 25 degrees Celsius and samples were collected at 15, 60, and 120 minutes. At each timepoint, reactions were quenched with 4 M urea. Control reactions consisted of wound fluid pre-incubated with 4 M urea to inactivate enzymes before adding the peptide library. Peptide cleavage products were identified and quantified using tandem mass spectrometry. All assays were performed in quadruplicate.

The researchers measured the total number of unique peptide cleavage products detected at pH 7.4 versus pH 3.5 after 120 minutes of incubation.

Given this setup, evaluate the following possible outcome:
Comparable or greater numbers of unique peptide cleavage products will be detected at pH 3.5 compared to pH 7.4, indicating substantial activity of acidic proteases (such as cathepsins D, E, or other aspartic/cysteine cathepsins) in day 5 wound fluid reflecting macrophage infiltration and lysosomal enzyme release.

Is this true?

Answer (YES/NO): YES